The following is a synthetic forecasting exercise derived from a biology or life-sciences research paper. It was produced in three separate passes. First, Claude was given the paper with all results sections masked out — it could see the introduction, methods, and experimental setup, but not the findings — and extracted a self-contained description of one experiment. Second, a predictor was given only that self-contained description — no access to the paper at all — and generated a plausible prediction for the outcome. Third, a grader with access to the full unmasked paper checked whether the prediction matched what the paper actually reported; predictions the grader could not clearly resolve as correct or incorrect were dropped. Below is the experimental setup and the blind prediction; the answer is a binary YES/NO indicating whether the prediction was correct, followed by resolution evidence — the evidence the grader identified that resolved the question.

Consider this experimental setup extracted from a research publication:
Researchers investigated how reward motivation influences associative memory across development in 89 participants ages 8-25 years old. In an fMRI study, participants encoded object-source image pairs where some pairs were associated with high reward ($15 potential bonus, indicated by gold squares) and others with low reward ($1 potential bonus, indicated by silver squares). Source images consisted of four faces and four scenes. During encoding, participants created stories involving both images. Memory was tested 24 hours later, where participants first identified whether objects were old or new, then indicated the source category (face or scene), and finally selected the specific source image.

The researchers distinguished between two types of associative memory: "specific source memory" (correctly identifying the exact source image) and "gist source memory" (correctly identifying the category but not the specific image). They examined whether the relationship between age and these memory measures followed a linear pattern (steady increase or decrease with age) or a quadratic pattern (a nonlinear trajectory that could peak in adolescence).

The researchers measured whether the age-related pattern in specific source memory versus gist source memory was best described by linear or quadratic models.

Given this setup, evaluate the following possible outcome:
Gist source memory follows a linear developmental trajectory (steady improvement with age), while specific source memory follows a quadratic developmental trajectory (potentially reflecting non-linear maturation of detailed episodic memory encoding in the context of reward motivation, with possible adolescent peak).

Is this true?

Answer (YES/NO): NO